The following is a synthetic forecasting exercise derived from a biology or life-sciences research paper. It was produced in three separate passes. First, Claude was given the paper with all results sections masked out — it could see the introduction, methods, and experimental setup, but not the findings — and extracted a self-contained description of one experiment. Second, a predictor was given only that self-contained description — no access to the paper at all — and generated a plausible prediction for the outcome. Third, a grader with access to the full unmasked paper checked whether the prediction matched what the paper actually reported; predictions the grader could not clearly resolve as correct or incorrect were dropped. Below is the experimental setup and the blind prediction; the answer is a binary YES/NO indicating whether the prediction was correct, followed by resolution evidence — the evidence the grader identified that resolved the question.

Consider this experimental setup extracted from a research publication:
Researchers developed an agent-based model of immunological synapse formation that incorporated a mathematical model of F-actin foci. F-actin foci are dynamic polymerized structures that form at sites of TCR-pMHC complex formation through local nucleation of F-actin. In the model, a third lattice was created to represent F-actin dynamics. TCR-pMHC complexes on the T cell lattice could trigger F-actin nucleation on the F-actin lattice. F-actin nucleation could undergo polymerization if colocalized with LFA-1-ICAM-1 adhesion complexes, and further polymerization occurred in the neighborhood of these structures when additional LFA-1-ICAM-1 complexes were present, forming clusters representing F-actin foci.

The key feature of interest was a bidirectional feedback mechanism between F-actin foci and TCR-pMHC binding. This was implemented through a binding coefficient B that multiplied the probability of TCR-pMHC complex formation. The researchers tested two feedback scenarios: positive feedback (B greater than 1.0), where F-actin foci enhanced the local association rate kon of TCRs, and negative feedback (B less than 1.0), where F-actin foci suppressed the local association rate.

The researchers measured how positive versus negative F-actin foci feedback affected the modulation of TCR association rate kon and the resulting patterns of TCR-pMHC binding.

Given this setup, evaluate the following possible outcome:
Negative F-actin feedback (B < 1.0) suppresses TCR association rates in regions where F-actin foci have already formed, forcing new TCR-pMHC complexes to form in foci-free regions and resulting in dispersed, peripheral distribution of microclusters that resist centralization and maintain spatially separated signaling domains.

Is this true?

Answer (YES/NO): NO